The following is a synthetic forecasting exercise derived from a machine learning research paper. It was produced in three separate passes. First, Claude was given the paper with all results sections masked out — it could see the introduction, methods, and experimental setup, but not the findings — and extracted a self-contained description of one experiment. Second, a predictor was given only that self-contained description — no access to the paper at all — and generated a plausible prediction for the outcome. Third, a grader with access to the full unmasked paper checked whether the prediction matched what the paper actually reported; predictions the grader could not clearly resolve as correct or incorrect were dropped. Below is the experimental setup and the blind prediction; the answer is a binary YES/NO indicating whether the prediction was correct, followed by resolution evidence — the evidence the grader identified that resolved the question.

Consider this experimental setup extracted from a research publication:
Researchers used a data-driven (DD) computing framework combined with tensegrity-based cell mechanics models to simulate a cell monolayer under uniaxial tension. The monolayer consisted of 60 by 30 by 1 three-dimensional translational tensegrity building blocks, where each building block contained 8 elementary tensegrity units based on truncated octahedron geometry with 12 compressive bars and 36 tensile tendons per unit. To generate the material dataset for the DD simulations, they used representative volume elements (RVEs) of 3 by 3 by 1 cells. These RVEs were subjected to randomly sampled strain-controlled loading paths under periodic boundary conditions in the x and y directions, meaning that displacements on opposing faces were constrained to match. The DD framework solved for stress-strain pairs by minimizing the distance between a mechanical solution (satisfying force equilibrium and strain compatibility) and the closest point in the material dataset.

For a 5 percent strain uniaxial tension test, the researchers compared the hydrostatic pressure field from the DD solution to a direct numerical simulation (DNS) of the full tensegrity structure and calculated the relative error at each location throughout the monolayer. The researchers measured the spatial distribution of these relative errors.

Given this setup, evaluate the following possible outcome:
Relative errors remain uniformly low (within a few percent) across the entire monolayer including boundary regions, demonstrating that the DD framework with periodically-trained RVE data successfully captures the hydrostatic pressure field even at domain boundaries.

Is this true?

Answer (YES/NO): NO